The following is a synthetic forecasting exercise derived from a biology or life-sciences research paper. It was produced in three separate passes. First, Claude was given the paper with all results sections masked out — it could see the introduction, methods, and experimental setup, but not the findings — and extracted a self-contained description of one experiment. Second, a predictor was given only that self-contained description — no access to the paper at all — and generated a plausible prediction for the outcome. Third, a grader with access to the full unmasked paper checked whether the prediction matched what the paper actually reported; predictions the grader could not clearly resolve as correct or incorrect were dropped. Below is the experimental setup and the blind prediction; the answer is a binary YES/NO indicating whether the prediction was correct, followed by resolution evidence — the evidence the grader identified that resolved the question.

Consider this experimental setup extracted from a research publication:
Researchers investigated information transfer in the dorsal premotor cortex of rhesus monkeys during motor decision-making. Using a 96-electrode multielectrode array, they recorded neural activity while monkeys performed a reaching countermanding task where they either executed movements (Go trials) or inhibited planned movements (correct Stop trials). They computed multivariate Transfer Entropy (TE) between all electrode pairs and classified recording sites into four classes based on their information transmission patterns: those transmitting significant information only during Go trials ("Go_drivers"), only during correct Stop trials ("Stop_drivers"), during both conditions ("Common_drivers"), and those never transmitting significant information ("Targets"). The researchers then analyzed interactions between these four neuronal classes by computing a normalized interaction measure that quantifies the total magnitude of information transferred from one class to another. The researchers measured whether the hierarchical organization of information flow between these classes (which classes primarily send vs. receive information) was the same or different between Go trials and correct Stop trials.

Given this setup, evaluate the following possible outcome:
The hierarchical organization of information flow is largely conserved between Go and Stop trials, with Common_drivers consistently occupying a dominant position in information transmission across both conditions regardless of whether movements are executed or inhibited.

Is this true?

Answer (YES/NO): NO